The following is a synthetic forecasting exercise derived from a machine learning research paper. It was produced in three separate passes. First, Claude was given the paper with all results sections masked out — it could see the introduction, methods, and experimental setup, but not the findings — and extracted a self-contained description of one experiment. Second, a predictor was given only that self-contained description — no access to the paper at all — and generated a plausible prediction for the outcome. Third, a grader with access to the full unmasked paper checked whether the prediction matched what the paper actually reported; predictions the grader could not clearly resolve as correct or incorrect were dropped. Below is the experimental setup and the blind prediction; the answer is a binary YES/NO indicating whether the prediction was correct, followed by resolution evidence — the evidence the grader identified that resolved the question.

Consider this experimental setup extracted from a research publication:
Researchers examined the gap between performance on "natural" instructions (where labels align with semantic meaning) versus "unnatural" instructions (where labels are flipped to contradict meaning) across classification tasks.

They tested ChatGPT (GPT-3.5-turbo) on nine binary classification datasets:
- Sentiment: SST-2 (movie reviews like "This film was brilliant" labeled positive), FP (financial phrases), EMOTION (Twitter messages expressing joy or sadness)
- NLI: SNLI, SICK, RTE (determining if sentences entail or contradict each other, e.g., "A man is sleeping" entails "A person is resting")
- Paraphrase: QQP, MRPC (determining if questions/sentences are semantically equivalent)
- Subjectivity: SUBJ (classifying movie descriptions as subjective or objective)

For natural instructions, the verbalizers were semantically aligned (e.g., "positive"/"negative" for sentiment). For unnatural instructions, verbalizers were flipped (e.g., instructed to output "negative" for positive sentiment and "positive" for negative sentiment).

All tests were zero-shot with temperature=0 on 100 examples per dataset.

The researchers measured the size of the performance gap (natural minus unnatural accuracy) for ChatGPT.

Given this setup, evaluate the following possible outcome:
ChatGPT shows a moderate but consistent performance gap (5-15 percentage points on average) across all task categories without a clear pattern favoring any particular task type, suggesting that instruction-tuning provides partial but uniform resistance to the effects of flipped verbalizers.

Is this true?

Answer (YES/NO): NO